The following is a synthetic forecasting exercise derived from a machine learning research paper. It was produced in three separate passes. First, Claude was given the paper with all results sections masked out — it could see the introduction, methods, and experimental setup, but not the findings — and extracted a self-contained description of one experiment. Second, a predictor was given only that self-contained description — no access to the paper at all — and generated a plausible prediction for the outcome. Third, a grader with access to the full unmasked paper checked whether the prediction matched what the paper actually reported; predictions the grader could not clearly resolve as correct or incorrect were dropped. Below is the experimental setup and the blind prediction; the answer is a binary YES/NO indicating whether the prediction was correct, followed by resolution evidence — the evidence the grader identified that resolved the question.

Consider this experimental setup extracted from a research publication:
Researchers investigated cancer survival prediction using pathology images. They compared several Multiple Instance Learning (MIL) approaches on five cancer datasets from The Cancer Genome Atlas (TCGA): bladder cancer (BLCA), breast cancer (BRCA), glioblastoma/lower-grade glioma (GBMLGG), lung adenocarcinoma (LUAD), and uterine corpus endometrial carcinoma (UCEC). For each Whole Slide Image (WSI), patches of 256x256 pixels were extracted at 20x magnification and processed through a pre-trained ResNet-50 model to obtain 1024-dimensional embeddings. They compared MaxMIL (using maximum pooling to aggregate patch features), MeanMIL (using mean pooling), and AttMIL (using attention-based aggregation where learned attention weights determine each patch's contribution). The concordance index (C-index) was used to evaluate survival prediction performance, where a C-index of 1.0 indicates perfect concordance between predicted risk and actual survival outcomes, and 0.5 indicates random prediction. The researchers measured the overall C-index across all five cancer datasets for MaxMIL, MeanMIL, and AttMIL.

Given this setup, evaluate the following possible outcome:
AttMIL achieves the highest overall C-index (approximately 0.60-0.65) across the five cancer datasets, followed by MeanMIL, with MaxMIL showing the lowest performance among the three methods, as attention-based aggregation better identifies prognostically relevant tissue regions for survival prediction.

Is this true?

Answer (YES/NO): NO